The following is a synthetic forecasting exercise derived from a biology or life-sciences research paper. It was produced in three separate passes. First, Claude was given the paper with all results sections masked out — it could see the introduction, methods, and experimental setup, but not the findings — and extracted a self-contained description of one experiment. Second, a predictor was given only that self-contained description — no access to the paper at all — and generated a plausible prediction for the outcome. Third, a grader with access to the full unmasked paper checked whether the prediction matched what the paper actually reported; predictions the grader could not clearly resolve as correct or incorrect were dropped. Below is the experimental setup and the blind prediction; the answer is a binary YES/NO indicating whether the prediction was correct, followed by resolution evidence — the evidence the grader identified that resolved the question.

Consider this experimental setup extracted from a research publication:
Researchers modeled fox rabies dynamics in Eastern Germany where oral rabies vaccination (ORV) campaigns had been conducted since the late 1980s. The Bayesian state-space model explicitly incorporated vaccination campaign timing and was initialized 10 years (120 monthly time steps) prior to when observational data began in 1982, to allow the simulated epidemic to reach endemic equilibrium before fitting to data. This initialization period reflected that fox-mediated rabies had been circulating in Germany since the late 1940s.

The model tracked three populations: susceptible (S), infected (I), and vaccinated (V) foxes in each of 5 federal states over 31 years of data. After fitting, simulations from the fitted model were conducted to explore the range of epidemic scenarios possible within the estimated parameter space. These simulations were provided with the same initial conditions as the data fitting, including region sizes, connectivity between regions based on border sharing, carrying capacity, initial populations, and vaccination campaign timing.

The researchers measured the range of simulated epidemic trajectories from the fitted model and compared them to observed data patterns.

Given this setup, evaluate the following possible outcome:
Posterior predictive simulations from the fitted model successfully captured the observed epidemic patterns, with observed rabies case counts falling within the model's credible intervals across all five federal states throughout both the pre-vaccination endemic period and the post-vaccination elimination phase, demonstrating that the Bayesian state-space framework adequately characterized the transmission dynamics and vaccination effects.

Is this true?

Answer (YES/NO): NO